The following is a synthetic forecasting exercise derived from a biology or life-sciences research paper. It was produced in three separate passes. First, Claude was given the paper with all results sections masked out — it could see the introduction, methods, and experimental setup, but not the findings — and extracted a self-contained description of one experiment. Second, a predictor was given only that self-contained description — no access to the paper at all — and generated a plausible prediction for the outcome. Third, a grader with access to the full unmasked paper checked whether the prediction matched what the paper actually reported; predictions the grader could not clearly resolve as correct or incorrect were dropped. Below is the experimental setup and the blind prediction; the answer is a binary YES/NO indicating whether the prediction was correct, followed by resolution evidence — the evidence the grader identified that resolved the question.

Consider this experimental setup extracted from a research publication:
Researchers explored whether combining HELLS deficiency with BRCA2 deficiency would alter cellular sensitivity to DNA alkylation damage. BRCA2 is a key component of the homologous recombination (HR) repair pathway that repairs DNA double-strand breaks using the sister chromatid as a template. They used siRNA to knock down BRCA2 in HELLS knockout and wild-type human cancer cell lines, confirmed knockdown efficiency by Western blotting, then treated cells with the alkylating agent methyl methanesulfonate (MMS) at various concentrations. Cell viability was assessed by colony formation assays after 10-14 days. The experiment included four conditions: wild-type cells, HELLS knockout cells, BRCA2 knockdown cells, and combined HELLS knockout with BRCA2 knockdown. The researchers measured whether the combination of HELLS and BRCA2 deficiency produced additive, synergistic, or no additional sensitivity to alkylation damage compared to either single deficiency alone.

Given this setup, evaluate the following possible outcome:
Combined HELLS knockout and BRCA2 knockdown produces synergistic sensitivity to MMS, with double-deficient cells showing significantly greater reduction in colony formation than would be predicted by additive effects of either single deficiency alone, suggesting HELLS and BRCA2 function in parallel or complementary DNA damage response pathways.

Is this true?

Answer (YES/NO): YES